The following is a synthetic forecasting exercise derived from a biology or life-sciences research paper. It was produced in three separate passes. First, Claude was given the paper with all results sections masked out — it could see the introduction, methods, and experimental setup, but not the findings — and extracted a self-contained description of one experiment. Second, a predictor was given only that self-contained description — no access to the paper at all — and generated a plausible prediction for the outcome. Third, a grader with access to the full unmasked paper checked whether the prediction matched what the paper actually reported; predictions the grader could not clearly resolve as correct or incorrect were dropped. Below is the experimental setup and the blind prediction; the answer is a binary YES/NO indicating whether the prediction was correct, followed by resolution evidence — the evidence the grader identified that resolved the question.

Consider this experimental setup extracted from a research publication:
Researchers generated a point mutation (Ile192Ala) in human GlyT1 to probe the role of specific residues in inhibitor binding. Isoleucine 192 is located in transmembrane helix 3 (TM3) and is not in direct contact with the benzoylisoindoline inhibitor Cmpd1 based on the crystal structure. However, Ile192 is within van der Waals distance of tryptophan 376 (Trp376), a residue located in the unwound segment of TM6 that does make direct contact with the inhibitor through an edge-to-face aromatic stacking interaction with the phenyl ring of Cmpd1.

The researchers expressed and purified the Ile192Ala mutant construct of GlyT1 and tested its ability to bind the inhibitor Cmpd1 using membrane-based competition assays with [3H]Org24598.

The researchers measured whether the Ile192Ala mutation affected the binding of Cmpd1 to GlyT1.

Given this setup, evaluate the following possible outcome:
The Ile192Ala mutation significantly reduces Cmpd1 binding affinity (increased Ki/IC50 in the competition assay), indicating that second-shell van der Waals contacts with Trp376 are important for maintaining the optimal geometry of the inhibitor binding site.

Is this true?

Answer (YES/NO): NO